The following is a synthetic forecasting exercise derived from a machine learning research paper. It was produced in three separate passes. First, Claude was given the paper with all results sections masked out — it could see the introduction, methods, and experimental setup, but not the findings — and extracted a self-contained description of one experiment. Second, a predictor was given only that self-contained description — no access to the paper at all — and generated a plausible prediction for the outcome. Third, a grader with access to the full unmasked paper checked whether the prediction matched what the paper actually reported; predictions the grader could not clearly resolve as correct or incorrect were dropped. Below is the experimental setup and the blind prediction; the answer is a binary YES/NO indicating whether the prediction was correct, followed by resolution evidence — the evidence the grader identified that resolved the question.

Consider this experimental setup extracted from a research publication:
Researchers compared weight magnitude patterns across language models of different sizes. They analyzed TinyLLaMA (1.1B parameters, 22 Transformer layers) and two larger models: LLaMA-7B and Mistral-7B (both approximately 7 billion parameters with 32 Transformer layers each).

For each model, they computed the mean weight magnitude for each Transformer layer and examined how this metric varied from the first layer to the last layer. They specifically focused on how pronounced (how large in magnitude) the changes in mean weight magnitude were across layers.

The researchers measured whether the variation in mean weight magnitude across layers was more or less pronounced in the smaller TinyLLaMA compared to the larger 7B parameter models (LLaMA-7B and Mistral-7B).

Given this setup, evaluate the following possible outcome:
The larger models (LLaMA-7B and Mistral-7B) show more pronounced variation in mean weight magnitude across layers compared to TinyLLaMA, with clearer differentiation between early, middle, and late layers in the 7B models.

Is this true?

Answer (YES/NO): YES